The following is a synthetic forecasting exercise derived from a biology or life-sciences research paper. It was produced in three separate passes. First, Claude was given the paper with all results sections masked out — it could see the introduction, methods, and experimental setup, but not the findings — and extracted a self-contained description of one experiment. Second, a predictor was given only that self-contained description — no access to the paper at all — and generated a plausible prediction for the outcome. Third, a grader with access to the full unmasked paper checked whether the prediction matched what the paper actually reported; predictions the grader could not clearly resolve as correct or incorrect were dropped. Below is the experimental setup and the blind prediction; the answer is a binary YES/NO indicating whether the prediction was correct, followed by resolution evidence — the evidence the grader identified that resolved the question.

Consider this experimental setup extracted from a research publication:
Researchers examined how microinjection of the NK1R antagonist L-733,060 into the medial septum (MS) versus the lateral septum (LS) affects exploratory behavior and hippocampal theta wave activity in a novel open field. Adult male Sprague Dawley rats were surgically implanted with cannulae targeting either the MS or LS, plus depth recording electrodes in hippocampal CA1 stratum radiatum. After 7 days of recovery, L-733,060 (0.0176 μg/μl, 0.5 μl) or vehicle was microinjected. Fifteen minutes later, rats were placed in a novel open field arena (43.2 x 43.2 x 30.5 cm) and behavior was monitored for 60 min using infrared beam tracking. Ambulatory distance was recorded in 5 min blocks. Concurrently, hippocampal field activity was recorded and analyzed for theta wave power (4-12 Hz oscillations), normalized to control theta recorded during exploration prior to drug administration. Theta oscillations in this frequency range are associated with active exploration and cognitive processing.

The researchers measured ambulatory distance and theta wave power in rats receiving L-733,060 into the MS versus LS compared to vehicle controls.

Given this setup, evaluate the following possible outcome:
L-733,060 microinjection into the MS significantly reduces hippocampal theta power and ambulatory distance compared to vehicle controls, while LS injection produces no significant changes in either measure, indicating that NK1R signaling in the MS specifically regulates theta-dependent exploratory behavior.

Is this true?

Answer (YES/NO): NO